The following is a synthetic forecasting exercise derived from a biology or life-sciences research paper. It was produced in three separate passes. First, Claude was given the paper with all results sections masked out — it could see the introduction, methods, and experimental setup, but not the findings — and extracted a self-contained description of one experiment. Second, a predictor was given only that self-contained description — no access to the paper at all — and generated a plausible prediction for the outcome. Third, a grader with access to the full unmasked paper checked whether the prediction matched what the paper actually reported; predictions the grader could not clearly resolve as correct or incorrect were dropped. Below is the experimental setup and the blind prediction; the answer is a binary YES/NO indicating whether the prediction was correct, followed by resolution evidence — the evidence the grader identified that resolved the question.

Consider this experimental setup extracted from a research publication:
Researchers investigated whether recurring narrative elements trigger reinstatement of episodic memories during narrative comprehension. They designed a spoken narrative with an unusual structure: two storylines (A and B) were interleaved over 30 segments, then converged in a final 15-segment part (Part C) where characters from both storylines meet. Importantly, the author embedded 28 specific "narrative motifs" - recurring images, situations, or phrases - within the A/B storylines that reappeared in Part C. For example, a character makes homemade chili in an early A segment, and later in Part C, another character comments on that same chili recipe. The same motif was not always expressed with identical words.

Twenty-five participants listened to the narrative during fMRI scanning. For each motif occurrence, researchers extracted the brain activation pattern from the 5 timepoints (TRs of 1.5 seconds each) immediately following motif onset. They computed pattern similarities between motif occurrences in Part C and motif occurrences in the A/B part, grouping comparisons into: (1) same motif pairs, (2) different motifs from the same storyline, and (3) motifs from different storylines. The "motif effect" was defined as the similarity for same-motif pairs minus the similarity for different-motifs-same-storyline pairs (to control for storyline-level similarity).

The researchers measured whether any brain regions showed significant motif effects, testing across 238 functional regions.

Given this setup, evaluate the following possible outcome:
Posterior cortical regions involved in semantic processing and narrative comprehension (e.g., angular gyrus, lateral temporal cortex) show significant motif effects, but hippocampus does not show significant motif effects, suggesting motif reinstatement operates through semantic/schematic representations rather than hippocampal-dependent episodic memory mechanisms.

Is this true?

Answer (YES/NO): NO